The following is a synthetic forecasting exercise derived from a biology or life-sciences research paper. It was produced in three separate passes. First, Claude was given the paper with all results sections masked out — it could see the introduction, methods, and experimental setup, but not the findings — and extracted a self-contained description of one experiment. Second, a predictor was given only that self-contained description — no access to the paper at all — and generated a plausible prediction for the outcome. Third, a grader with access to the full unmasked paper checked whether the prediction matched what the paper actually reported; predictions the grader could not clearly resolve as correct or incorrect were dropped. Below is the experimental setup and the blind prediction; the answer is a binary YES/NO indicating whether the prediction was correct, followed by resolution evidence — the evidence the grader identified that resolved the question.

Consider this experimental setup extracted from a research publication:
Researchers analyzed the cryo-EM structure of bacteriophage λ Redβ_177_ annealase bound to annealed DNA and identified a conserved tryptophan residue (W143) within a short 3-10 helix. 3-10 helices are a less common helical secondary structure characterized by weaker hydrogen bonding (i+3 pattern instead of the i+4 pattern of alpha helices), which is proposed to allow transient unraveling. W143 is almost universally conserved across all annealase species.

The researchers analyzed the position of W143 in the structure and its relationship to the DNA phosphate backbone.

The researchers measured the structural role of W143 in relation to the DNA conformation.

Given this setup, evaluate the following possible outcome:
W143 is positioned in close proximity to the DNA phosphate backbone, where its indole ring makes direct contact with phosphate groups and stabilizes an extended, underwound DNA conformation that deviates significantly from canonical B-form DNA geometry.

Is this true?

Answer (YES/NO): NO